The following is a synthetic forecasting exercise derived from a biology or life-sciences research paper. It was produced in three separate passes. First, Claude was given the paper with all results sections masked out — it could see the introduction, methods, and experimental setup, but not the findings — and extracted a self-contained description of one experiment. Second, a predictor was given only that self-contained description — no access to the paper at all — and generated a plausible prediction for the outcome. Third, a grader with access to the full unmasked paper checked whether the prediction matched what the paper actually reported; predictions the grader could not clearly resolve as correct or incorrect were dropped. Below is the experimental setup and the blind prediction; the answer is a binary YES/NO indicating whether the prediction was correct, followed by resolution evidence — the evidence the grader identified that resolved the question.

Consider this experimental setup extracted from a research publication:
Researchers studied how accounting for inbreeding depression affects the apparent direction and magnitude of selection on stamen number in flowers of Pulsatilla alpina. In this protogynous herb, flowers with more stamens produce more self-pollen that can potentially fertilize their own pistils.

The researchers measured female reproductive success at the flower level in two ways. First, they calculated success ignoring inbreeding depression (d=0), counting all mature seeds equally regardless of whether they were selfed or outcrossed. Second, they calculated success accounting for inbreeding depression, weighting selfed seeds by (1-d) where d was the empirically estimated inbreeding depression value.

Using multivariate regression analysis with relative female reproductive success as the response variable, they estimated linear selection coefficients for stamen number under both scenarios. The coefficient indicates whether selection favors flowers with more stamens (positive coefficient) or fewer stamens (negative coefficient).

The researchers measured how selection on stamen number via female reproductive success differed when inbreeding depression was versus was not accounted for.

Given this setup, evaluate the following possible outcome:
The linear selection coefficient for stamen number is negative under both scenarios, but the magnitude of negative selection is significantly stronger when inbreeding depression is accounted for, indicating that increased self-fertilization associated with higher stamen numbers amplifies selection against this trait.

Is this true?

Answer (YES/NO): NO